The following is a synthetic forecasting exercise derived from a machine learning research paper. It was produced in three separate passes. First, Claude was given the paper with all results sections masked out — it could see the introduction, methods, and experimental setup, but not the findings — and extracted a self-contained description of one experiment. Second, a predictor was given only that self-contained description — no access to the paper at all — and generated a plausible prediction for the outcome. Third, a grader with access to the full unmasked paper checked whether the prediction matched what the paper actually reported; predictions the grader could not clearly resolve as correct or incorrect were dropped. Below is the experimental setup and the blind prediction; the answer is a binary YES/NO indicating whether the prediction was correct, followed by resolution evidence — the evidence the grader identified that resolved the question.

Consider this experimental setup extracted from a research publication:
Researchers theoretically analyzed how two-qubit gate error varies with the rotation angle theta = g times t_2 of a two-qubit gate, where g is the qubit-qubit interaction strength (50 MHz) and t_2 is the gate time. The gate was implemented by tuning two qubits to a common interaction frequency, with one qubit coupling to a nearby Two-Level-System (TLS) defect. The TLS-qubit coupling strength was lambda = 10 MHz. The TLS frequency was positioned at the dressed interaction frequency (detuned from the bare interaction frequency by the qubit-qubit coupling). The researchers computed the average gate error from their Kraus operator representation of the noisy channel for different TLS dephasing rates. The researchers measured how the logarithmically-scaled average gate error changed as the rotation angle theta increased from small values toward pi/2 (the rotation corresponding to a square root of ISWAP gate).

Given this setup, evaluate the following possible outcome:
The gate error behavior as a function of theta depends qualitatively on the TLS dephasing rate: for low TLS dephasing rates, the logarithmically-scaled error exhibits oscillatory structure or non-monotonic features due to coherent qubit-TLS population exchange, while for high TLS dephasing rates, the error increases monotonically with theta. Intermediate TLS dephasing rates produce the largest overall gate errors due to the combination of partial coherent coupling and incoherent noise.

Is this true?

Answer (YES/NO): NO